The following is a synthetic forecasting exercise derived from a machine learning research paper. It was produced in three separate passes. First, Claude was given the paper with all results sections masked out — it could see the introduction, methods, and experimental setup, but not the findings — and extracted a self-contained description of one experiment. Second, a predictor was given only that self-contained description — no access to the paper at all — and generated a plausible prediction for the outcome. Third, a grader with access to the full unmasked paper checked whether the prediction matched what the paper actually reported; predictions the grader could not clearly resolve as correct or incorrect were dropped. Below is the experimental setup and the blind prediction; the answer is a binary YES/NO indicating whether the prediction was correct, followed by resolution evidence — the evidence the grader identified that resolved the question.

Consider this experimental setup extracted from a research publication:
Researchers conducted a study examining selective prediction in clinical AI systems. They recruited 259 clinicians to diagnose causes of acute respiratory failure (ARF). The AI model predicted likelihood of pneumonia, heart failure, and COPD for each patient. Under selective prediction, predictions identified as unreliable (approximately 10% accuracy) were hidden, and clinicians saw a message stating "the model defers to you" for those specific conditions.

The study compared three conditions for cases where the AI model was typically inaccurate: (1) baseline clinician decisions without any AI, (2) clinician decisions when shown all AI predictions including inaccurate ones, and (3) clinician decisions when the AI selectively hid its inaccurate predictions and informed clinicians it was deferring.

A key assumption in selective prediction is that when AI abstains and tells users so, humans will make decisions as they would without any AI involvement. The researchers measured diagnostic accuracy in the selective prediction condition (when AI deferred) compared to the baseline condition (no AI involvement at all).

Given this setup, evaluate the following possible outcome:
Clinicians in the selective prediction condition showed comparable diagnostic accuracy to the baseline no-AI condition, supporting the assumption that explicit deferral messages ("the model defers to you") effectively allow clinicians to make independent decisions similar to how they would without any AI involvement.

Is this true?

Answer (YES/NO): NO